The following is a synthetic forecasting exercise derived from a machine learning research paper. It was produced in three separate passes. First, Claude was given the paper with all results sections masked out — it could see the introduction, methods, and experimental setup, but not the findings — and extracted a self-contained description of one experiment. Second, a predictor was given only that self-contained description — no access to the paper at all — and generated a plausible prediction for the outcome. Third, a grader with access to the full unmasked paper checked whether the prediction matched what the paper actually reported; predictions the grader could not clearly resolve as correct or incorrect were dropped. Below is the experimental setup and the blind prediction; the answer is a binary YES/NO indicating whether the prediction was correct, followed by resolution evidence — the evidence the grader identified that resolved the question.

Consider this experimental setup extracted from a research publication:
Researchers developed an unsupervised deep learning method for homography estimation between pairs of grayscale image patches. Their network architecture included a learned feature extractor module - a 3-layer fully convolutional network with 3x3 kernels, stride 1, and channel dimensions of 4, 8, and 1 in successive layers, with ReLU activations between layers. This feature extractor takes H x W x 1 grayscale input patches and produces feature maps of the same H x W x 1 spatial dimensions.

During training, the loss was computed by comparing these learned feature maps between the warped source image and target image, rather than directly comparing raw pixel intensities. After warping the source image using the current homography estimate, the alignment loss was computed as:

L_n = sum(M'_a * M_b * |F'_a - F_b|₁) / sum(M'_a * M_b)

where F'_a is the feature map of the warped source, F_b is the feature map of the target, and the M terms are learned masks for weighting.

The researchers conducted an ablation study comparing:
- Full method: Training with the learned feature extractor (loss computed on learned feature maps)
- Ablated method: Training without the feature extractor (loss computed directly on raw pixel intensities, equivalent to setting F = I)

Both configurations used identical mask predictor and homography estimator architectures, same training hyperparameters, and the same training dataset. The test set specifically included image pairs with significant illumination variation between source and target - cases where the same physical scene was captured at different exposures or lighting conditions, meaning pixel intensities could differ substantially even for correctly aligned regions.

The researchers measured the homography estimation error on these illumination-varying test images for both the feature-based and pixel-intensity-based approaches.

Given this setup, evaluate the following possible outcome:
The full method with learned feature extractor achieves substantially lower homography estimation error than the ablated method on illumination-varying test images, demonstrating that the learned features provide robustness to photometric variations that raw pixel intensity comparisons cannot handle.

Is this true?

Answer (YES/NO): YES